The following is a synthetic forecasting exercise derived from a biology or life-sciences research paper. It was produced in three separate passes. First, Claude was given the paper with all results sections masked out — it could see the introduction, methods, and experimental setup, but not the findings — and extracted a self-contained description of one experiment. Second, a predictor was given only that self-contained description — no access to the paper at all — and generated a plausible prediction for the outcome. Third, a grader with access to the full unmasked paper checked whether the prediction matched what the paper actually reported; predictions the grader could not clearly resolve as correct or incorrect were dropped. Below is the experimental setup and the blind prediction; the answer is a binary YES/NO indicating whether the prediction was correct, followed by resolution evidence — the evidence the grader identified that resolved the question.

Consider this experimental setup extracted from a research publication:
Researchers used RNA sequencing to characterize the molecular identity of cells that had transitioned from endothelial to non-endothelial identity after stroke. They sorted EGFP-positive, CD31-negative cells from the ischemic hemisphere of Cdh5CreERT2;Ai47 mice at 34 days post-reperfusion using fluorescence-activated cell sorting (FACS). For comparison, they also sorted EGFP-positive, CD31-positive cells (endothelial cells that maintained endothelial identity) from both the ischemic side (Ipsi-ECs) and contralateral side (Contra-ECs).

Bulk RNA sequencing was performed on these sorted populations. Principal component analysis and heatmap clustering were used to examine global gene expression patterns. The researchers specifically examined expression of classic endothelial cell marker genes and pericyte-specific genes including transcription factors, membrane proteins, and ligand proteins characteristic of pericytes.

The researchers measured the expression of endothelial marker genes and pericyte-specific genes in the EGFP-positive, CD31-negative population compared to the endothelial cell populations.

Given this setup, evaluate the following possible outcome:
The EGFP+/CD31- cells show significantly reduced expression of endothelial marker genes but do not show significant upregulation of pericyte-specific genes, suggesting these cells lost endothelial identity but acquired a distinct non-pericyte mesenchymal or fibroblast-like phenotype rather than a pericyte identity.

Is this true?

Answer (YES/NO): NO